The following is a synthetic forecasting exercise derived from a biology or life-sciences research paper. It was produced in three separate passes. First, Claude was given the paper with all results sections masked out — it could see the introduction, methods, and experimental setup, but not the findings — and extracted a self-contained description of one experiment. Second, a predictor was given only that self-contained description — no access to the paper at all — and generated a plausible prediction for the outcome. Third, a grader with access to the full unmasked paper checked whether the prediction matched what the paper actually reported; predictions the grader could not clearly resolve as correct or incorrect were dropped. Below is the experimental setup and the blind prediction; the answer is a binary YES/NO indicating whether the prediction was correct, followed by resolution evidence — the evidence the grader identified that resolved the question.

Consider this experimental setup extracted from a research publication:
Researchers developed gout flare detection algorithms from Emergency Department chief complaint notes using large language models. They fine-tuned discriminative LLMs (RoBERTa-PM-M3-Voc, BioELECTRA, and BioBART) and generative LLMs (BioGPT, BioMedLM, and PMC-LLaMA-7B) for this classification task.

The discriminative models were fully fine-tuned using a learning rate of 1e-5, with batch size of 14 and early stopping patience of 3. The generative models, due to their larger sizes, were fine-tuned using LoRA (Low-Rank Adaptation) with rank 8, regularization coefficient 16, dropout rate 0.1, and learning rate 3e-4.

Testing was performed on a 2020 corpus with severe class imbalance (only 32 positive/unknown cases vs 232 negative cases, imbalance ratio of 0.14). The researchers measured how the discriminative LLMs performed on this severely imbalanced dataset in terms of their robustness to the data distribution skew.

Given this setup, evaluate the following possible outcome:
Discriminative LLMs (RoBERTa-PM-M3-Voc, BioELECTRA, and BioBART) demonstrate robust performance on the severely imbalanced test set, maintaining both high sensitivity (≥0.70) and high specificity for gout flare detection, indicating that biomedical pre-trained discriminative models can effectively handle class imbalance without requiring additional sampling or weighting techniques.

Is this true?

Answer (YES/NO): NO